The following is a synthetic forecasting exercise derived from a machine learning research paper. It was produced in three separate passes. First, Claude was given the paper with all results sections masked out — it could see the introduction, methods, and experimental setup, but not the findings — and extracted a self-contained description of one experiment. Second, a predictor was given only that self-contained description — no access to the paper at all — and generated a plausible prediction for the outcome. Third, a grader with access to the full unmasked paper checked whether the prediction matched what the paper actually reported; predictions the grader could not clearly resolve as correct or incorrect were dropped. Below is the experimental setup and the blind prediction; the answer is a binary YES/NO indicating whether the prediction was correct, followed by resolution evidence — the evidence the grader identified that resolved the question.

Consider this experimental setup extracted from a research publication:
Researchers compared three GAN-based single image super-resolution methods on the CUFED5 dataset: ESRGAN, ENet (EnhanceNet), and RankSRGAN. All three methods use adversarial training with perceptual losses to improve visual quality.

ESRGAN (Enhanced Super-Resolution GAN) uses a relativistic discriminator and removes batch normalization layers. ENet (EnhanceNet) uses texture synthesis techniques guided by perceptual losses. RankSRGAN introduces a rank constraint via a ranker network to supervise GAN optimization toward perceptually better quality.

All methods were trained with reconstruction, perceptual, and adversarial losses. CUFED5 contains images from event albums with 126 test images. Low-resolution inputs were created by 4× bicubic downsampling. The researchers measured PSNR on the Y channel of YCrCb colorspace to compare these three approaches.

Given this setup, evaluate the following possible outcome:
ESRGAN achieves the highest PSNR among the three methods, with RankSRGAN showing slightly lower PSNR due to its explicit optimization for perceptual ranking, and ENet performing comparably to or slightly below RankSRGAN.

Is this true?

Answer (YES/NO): NO